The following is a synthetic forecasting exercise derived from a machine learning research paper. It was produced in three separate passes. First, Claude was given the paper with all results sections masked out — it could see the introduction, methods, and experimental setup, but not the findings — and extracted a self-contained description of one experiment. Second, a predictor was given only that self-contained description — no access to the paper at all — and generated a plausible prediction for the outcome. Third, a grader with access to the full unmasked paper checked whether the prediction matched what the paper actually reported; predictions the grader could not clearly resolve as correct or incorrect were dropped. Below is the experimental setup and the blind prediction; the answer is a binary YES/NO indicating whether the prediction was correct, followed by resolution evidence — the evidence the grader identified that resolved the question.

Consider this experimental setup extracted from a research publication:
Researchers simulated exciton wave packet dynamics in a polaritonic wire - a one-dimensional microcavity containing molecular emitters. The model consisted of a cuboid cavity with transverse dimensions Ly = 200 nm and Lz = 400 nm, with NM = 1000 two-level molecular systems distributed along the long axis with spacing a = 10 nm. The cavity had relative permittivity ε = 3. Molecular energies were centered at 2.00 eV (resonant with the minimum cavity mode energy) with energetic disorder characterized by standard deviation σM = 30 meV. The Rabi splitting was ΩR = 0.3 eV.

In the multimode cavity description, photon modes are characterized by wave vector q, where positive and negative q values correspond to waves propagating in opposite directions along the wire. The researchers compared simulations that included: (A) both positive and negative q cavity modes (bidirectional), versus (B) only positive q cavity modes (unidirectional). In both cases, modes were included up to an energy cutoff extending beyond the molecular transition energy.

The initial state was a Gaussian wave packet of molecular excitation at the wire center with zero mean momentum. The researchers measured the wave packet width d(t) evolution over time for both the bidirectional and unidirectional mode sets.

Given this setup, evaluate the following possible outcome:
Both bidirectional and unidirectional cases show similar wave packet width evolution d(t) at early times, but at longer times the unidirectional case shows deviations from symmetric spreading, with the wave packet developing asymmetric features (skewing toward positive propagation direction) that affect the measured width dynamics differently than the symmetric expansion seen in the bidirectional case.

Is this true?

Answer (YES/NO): NO